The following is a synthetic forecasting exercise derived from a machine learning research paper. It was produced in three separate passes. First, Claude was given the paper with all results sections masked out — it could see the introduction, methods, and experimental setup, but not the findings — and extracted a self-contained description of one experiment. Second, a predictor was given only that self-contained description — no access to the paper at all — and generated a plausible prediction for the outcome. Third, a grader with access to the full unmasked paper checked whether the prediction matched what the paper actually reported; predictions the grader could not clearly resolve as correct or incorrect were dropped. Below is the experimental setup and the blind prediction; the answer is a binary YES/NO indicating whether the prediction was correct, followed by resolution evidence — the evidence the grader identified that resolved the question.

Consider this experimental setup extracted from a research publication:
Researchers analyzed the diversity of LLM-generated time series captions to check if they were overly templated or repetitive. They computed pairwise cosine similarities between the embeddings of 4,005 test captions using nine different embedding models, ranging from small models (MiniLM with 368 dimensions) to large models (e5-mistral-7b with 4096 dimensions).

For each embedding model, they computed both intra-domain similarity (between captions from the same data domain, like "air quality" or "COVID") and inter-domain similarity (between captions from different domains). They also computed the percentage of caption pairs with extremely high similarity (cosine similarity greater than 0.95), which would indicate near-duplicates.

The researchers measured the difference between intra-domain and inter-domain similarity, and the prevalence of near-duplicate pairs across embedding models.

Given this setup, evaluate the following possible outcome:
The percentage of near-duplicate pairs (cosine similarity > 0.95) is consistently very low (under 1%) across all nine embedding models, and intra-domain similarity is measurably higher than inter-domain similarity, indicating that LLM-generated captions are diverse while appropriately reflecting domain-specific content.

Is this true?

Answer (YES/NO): NO